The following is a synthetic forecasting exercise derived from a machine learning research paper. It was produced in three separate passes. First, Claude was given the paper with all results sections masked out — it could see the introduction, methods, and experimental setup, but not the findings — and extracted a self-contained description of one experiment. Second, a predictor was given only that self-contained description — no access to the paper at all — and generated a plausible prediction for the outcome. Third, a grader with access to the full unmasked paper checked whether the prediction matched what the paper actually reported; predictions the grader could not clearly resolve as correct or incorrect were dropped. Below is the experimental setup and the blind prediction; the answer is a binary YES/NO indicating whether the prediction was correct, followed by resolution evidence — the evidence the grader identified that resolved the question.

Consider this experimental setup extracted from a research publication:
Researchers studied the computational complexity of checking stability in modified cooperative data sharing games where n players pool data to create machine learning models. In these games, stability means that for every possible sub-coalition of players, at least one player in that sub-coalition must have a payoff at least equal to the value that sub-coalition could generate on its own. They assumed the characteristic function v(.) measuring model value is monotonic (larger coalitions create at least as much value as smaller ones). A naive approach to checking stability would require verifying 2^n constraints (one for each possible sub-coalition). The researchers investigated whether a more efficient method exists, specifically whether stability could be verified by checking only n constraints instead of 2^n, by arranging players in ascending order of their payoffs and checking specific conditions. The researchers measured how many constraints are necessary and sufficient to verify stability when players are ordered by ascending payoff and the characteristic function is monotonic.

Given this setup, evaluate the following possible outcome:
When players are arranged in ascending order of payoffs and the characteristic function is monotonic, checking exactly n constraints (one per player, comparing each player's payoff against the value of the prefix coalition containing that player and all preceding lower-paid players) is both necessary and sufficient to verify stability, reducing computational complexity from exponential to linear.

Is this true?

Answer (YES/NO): YES